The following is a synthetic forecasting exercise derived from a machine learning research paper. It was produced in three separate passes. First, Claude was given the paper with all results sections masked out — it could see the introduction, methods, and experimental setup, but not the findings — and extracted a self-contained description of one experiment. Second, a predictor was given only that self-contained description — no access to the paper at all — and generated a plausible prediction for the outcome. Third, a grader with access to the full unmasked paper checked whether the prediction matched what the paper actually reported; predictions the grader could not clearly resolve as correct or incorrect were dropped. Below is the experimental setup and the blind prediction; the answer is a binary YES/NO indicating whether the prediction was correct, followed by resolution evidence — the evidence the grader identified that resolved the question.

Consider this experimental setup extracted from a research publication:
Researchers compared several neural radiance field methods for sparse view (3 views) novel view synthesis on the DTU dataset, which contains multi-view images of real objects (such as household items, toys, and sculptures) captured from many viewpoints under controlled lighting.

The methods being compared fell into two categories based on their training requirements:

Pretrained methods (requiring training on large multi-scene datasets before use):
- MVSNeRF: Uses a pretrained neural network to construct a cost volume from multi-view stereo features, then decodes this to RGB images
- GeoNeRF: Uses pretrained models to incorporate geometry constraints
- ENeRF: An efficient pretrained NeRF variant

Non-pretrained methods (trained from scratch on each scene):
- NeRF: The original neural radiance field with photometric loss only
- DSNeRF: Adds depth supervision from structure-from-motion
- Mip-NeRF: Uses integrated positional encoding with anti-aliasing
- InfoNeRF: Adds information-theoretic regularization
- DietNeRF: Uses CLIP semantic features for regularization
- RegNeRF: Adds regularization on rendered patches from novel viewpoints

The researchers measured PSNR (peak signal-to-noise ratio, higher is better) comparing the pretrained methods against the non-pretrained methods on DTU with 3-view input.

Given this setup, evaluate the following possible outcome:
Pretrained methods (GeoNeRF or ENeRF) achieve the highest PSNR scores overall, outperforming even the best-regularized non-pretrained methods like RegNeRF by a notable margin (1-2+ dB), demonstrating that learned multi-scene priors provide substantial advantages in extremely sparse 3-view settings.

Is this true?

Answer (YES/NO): NO